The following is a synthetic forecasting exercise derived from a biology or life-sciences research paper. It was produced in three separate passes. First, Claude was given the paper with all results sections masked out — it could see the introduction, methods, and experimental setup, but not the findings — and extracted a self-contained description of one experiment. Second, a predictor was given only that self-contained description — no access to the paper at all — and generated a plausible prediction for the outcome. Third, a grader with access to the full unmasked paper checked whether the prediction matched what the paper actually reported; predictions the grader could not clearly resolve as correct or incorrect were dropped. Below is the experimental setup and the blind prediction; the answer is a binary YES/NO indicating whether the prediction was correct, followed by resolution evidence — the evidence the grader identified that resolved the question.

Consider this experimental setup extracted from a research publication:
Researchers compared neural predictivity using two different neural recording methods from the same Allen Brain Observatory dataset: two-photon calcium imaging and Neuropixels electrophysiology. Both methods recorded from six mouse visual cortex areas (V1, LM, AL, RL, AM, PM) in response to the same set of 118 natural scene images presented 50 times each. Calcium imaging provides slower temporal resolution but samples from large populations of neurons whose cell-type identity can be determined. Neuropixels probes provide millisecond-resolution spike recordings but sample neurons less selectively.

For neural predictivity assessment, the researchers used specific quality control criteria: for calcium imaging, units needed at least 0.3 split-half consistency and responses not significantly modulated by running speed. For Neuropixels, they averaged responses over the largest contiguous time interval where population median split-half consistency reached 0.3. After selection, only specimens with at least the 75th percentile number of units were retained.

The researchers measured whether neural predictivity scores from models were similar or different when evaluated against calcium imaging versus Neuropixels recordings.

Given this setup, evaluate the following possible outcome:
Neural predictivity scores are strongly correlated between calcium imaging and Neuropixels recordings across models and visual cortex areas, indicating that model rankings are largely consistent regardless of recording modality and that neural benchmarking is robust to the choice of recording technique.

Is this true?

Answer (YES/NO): YES